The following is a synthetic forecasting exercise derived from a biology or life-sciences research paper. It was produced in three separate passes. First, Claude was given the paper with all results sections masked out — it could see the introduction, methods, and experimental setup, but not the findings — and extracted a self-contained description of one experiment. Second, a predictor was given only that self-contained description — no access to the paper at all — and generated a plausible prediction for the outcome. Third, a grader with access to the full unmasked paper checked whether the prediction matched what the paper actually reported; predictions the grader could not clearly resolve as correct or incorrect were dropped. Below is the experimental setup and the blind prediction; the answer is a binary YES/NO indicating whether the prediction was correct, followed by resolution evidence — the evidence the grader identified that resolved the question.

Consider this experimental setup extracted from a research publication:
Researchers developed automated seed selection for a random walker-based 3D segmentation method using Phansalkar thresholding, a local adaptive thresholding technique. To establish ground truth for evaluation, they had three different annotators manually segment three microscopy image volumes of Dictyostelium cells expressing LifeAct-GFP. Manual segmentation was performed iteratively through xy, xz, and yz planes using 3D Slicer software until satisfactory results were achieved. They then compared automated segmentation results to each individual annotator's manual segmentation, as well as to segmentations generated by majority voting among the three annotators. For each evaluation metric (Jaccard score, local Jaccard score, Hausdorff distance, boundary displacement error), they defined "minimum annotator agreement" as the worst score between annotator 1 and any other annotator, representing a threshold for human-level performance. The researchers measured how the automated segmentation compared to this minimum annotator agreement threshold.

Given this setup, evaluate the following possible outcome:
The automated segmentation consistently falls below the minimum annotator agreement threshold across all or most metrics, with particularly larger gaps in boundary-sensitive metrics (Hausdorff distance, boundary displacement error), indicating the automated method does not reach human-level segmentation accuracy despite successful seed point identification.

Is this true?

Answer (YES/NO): NO